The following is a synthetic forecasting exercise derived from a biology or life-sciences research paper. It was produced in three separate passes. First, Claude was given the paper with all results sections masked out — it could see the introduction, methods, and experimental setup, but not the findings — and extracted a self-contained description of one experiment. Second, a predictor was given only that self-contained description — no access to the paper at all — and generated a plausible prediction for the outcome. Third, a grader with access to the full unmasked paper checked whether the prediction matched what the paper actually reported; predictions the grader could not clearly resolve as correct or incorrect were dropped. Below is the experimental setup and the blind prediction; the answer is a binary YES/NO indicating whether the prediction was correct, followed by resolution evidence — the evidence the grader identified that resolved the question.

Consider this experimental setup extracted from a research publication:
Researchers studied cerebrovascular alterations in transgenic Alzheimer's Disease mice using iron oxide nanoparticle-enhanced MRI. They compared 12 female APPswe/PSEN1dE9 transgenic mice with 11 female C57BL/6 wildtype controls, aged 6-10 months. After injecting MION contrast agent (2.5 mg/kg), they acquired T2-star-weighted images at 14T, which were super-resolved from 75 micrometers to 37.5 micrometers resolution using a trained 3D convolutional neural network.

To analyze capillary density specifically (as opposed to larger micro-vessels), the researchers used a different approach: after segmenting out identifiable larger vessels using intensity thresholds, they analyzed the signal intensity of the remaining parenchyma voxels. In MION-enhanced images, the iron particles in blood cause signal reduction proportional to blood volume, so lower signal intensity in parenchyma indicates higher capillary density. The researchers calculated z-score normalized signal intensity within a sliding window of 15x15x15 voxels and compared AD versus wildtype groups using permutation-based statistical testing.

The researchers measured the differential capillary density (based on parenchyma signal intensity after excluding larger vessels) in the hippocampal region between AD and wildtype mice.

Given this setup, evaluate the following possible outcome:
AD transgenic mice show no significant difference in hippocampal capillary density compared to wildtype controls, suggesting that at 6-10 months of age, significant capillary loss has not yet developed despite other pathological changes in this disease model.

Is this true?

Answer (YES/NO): NO